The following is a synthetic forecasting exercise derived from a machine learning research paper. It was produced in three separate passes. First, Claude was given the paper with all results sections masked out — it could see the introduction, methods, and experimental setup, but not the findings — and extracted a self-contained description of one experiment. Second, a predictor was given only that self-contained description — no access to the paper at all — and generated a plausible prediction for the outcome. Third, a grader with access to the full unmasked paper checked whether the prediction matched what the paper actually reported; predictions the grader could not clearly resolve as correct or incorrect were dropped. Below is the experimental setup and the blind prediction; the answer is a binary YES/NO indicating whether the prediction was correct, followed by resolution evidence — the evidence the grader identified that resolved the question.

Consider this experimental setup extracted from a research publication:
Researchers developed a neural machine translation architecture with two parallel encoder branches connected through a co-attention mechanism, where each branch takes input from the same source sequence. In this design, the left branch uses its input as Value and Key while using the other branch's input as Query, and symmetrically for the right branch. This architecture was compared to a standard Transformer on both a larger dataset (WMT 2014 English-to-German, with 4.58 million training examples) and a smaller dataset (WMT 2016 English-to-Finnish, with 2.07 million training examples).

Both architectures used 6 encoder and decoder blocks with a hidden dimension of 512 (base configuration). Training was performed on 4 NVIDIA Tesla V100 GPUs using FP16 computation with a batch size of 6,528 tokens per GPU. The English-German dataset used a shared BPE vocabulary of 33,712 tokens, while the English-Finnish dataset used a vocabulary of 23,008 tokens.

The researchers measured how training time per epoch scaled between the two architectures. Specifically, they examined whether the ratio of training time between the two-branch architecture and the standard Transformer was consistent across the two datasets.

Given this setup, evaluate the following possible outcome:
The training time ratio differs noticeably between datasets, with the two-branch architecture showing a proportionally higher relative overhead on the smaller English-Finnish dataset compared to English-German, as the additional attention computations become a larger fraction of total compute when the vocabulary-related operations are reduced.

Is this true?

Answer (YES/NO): YES